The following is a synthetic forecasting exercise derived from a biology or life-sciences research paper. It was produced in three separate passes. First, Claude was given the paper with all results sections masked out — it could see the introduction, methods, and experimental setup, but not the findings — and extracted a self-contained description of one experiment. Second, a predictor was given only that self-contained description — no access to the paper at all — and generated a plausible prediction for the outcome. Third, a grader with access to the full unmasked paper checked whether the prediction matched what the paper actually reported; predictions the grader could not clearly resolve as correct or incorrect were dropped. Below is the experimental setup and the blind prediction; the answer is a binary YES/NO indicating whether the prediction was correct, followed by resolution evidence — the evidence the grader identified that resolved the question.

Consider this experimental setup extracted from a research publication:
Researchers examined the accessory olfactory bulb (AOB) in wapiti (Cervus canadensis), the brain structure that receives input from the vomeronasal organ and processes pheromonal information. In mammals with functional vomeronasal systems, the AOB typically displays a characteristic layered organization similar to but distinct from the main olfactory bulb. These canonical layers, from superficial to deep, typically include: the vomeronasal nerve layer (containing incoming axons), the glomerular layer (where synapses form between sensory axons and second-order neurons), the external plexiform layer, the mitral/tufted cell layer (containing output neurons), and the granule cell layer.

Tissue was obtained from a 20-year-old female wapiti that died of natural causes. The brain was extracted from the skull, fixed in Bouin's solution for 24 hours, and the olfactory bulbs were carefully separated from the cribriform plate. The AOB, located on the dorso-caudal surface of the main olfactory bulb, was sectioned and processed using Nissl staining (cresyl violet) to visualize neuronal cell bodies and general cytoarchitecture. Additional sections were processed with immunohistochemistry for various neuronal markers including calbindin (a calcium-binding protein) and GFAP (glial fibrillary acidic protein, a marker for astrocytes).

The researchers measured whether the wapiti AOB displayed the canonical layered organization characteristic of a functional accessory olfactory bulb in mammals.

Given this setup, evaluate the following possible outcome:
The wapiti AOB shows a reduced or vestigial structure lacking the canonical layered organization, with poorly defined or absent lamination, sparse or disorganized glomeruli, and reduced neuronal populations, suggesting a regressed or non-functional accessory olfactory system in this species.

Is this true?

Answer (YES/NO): NO